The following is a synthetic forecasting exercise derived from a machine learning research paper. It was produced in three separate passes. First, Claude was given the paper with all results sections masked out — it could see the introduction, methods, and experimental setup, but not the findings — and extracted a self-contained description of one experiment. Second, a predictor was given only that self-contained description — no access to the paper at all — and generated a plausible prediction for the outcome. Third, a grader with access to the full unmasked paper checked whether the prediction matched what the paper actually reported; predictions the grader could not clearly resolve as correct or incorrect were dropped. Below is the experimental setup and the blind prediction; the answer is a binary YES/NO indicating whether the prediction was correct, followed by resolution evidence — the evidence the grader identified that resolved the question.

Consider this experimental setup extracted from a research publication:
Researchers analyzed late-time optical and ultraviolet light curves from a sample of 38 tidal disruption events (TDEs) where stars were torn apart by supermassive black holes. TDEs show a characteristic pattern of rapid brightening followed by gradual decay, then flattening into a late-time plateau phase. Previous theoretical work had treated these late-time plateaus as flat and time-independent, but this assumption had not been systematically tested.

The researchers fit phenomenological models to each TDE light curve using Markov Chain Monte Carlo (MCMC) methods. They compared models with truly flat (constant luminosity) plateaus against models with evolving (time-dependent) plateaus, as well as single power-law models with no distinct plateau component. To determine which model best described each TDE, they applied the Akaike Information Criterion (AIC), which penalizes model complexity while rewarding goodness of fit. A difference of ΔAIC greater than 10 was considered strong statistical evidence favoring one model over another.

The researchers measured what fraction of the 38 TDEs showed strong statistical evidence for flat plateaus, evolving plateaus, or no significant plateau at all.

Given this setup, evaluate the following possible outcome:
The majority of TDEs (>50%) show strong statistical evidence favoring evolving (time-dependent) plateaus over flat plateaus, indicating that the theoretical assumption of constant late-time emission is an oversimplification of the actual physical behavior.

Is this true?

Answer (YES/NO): NO